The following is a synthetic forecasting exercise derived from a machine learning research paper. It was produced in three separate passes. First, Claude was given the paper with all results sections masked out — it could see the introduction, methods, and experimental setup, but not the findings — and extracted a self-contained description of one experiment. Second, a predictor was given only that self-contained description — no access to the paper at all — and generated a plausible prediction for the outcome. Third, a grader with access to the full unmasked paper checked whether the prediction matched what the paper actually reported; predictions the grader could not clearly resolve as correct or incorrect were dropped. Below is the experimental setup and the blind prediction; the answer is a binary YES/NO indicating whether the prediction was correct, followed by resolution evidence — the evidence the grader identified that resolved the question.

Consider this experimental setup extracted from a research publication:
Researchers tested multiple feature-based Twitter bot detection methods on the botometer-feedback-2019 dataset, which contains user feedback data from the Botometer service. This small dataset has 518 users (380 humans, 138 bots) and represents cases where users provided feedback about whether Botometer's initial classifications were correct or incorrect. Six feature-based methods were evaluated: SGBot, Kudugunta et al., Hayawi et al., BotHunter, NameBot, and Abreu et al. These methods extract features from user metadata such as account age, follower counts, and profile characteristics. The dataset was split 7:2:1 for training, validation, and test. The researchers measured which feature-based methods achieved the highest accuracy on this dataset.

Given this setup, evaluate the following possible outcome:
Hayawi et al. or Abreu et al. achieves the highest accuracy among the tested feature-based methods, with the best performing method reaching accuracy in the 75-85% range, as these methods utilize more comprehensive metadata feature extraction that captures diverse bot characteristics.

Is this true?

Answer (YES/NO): YES